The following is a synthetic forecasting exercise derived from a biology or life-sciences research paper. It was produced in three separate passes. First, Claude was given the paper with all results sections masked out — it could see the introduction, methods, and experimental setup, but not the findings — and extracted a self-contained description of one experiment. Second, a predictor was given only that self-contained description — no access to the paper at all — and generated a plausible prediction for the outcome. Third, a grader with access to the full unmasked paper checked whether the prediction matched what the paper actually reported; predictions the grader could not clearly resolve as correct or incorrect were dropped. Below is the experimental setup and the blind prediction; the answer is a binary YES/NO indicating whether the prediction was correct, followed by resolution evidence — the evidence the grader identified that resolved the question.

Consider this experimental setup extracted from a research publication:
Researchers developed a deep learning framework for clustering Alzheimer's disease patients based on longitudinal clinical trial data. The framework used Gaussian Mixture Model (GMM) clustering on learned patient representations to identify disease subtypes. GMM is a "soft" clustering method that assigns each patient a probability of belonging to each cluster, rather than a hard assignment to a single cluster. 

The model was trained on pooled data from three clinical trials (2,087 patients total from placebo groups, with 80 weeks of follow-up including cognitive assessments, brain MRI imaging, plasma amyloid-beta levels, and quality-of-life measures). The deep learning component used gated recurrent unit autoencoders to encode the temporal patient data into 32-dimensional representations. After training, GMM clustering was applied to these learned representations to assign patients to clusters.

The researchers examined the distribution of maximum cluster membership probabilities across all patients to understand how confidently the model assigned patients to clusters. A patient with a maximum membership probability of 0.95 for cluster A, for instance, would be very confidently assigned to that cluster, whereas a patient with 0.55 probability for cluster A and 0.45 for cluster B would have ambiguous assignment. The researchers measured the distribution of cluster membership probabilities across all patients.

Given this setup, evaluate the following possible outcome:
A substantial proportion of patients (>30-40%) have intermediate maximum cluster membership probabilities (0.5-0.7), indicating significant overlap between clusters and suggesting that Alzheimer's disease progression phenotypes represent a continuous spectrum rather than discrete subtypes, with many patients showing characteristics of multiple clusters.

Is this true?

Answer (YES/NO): NO